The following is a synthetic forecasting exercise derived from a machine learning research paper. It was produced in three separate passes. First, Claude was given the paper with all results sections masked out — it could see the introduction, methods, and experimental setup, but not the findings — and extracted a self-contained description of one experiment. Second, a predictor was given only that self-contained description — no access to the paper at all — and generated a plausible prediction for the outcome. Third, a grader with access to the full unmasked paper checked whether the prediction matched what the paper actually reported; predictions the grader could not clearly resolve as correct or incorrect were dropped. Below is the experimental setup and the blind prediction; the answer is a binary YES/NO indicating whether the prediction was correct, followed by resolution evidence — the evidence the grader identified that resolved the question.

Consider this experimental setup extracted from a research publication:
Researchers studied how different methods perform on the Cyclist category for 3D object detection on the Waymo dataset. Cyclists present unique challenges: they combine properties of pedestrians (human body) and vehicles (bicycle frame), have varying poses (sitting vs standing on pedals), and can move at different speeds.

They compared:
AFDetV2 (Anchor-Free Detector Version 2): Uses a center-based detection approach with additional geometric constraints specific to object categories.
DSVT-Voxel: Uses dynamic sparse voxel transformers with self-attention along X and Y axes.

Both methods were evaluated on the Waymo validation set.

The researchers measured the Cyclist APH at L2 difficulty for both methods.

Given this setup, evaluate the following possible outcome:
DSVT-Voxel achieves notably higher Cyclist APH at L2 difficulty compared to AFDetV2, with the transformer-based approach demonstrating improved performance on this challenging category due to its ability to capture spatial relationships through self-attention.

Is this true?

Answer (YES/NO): YES